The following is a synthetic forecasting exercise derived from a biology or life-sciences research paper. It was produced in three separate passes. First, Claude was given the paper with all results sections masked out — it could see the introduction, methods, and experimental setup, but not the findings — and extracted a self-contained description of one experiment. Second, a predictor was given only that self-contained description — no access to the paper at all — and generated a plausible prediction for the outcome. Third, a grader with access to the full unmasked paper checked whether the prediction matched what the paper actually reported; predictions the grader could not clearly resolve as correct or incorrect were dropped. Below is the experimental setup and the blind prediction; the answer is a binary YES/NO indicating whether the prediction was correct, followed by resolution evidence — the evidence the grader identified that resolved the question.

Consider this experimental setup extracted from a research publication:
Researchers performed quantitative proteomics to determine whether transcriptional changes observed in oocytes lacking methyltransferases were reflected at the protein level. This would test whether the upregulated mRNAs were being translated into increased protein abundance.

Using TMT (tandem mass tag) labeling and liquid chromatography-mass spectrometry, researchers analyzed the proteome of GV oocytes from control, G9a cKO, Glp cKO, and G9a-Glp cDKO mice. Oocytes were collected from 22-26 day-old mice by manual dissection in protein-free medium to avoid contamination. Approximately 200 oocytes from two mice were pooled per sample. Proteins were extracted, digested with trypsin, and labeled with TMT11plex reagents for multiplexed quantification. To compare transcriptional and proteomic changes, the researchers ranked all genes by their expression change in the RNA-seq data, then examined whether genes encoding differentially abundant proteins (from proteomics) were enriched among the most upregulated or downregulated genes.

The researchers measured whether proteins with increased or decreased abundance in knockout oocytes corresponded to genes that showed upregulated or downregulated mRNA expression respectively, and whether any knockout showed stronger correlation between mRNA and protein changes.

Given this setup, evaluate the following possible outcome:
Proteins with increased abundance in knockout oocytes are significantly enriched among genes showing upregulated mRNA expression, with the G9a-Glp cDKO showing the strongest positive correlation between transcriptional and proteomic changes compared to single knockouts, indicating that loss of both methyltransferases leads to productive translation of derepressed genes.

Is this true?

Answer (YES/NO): YES